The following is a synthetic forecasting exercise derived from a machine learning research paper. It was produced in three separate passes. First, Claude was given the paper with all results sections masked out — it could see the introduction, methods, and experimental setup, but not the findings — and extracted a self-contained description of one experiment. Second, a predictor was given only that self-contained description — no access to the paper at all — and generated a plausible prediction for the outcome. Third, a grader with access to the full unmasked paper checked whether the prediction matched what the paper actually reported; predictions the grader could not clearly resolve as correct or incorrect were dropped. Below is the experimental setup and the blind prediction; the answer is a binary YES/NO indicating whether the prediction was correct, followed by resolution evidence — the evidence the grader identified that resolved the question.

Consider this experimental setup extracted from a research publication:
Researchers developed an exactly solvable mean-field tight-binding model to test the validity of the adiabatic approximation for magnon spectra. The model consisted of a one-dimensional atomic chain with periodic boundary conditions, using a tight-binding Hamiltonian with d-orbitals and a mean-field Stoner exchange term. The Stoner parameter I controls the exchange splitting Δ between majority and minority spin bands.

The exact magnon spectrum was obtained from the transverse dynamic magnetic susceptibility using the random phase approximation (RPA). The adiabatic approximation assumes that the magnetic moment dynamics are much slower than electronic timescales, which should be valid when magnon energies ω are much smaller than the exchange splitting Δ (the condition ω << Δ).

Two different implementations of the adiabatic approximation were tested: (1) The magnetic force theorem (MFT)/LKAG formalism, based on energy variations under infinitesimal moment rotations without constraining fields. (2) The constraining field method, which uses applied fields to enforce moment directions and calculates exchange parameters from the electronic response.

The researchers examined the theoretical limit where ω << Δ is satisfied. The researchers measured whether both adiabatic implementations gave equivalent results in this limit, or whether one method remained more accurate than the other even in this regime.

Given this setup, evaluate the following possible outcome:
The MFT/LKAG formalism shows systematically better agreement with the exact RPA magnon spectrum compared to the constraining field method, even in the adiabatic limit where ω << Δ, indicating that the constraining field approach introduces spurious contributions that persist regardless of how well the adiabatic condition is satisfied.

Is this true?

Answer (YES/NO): NO